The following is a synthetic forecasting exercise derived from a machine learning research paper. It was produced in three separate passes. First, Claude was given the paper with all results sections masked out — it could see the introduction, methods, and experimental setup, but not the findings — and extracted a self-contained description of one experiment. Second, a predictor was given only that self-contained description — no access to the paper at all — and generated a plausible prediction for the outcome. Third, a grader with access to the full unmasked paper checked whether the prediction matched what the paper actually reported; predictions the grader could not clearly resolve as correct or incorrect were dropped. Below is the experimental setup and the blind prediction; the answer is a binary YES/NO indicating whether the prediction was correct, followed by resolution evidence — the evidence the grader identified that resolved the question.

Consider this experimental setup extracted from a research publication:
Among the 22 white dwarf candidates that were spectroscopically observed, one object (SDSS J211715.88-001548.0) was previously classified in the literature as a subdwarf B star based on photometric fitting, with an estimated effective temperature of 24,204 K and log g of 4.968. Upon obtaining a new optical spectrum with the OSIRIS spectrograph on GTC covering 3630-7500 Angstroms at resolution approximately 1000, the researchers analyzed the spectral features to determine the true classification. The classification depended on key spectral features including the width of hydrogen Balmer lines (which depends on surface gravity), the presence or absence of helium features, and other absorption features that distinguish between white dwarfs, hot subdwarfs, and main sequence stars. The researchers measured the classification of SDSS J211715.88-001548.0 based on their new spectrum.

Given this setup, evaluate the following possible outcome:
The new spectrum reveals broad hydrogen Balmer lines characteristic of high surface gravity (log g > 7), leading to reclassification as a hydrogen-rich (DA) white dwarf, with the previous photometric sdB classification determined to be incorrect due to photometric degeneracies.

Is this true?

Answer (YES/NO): NO